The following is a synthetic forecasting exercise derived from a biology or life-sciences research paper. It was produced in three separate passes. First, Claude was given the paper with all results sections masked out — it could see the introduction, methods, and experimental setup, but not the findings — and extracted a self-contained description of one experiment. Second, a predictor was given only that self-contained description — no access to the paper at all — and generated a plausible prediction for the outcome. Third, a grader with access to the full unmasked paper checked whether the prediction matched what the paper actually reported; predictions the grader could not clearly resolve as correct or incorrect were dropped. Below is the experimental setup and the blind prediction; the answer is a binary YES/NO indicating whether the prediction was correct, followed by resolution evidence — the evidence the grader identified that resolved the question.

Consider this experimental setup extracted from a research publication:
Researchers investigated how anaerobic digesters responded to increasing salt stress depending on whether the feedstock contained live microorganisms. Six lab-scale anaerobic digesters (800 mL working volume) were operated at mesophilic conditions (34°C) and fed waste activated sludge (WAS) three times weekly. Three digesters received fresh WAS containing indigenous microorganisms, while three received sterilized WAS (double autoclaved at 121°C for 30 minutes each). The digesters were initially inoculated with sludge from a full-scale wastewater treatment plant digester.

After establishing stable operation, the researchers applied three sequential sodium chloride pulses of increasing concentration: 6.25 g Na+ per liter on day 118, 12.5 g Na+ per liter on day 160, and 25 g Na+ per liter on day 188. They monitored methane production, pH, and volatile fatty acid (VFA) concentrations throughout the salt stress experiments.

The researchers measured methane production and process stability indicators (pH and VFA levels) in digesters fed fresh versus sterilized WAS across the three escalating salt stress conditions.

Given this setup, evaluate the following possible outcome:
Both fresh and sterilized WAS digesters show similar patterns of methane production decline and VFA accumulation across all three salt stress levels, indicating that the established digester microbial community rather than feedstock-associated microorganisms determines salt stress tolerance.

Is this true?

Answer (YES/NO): YES